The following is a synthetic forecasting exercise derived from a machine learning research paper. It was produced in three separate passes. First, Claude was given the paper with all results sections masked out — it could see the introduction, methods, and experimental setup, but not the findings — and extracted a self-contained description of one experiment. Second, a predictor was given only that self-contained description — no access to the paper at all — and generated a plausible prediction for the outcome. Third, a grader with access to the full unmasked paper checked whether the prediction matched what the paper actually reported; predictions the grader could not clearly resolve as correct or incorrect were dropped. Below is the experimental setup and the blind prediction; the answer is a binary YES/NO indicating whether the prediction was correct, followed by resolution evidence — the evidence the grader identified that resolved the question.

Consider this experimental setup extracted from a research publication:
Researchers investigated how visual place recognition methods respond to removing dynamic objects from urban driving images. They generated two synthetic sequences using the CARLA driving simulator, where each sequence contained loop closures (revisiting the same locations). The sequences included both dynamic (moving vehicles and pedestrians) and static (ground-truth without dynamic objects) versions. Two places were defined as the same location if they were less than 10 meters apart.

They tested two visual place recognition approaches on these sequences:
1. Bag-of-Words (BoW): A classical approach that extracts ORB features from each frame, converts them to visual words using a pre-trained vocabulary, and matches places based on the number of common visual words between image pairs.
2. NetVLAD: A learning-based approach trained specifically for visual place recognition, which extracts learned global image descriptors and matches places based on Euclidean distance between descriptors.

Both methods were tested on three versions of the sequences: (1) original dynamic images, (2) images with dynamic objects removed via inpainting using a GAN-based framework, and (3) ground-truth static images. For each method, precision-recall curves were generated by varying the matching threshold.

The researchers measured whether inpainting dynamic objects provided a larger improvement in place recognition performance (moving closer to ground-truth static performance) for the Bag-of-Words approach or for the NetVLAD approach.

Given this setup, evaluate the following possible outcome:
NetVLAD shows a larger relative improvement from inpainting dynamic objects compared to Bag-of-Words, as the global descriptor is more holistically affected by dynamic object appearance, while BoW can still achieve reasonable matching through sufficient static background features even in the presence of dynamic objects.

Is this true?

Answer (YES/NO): YES